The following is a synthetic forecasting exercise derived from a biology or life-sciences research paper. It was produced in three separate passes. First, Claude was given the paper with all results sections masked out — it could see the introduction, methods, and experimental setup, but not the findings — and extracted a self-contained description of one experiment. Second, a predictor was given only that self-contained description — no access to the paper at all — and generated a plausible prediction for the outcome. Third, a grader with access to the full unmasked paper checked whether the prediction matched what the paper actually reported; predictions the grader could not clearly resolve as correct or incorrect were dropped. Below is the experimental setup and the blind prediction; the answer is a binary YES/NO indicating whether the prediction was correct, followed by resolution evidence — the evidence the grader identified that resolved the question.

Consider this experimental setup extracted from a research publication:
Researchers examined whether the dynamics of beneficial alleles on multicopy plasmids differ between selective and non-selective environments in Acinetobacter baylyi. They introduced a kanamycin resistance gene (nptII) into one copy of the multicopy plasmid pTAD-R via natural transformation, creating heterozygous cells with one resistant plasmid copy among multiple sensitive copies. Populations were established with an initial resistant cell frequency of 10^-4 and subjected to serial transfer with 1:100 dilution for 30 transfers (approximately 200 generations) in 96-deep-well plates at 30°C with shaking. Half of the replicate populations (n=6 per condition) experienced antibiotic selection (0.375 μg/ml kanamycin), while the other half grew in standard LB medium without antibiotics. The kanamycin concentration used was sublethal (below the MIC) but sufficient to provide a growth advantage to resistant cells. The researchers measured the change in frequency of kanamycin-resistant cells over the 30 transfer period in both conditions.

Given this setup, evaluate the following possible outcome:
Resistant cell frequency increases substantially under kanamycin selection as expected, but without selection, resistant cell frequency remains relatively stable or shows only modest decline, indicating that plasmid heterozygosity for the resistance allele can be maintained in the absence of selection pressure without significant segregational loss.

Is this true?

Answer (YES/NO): NO